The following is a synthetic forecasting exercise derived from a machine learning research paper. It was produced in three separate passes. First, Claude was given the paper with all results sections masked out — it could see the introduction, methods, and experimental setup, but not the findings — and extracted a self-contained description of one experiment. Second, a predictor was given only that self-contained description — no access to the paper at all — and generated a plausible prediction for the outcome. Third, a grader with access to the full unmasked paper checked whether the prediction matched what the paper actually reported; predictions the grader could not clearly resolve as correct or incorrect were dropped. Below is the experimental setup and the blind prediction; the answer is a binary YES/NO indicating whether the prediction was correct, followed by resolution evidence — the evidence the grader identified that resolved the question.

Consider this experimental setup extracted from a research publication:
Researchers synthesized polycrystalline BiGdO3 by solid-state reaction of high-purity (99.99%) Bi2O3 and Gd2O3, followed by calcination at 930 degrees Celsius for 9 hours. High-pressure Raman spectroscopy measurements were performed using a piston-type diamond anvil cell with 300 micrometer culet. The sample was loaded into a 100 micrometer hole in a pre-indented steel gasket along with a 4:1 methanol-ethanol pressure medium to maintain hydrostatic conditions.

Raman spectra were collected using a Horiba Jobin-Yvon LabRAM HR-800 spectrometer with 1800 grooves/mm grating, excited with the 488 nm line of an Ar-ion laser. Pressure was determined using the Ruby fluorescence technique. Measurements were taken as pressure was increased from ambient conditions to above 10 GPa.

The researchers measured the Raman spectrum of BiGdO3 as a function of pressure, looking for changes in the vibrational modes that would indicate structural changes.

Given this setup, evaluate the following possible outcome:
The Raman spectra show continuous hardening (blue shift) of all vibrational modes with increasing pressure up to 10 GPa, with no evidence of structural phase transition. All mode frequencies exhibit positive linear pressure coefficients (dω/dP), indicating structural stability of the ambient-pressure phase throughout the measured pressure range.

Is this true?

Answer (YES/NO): NO